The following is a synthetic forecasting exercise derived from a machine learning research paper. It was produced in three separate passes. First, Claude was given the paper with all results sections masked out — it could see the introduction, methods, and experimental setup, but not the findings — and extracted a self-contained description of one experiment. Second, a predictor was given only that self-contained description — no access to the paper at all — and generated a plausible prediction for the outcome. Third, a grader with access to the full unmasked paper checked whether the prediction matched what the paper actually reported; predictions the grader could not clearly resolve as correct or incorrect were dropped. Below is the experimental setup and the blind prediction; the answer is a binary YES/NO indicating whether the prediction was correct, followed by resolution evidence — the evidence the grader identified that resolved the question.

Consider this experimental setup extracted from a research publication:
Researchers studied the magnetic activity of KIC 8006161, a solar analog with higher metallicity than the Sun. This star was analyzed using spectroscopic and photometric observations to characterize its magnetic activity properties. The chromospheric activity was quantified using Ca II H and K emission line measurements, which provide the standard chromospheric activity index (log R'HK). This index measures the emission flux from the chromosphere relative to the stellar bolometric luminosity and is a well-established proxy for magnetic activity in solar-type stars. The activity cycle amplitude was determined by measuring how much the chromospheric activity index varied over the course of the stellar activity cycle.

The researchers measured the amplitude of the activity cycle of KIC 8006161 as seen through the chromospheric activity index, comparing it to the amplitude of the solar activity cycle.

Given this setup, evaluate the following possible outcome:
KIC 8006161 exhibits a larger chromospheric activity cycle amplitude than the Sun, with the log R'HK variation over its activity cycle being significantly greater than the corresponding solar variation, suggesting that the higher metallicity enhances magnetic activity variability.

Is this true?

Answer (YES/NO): YES